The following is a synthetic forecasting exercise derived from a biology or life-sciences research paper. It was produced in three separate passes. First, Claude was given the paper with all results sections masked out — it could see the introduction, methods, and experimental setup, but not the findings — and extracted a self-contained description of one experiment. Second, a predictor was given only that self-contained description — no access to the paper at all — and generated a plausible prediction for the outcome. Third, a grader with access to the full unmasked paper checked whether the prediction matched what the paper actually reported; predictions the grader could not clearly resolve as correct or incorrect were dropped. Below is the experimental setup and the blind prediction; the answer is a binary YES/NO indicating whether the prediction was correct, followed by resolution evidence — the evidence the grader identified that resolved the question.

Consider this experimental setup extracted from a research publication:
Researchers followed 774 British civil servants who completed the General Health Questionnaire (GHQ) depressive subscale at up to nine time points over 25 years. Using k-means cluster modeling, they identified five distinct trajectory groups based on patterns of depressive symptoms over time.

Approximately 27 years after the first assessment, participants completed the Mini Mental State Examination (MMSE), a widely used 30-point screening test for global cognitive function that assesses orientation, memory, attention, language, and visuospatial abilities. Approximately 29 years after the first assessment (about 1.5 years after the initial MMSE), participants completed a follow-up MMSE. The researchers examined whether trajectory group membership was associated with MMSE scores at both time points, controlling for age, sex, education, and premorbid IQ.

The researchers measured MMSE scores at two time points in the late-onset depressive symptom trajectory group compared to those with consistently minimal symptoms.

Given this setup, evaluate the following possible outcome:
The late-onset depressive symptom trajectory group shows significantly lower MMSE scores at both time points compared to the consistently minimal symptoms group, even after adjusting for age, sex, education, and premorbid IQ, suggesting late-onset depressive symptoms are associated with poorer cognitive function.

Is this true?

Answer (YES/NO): NO